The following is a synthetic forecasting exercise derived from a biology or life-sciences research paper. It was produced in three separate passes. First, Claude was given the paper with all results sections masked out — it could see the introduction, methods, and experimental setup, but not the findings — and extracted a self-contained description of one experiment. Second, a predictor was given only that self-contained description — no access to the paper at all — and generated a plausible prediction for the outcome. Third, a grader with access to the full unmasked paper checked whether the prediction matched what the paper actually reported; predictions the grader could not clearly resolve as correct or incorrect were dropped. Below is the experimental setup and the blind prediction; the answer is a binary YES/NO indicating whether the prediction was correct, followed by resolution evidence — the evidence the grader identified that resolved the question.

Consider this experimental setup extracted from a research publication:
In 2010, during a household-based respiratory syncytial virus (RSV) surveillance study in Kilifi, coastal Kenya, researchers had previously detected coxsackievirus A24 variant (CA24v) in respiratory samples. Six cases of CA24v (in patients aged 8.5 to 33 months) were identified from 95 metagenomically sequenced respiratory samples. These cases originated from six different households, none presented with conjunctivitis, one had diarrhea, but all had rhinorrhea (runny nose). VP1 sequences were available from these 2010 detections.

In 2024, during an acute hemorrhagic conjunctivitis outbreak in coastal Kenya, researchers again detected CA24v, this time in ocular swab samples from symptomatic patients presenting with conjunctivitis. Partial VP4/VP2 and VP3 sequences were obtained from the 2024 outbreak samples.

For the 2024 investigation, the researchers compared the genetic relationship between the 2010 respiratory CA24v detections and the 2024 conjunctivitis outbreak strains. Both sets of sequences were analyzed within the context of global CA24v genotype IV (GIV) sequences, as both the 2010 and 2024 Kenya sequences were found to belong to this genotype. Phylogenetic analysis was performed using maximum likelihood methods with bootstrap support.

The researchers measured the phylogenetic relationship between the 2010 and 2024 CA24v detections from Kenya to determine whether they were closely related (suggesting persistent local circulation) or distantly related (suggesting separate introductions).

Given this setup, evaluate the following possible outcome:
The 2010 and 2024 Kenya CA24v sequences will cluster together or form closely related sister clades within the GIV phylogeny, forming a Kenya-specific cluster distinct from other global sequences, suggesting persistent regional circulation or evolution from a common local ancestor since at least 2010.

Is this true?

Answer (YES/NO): NO